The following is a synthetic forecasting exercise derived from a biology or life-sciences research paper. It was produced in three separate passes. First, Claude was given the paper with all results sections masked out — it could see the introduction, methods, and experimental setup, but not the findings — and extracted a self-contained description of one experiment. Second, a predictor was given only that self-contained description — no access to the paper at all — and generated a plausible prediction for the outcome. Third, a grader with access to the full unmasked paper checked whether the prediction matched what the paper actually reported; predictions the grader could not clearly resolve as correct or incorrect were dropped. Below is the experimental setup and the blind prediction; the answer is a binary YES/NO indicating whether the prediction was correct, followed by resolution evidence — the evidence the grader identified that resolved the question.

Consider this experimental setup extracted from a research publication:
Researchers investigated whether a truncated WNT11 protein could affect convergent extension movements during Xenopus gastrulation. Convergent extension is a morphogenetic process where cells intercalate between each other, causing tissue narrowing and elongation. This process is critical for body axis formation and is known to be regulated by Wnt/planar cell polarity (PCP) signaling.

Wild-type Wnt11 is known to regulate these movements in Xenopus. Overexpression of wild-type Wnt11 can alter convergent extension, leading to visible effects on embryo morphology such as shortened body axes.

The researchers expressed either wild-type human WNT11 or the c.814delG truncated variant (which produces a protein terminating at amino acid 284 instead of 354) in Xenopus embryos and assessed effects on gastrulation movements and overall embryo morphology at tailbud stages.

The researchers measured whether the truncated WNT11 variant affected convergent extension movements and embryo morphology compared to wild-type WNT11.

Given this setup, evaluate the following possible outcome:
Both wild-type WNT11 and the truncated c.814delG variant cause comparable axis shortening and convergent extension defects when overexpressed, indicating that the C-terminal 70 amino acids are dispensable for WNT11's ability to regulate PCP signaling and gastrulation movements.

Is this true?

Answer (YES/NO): NO